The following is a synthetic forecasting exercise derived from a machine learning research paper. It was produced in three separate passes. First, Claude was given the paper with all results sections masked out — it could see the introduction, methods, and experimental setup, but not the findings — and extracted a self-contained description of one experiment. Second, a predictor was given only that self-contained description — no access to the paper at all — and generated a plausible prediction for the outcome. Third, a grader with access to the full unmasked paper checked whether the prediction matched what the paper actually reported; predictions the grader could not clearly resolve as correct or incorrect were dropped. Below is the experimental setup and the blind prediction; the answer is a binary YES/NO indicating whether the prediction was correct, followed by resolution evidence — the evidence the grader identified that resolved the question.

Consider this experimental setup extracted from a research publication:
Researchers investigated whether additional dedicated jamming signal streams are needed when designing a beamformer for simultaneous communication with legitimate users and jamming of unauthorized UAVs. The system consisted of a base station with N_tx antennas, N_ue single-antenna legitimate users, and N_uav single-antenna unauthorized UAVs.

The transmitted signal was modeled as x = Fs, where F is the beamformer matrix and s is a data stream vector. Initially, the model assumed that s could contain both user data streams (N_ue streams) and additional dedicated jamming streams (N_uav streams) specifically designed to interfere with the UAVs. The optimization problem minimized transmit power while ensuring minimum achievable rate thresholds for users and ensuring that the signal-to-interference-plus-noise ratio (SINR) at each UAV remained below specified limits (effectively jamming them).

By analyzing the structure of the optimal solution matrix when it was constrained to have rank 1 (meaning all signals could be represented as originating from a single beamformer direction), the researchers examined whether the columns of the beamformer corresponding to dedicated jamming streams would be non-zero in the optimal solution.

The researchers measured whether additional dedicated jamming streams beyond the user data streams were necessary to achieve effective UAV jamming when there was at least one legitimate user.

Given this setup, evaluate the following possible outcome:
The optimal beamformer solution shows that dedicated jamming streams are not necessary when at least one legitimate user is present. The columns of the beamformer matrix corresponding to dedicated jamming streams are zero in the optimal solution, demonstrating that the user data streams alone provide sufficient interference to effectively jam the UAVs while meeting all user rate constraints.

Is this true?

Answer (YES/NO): YES